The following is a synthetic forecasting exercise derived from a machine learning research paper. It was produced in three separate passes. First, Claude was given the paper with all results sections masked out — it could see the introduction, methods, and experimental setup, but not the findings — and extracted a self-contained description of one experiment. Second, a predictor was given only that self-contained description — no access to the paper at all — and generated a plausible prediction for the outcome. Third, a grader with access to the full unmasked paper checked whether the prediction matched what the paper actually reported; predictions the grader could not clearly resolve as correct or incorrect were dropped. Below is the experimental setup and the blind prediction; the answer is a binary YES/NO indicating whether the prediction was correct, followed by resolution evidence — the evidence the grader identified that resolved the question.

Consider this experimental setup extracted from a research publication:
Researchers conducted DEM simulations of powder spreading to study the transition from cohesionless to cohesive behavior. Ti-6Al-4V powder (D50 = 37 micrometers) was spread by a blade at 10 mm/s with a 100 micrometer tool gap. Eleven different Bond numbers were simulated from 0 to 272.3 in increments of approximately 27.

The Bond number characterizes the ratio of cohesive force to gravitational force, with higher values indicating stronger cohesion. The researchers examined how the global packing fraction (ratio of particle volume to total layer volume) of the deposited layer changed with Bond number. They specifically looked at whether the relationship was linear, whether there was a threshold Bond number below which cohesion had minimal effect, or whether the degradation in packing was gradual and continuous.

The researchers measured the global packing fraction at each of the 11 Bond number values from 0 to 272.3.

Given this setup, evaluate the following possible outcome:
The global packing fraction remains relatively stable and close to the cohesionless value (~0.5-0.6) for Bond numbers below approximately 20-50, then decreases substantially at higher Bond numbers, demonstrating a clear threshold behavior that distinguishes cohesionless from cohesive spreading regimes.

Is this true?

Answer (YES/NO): NO